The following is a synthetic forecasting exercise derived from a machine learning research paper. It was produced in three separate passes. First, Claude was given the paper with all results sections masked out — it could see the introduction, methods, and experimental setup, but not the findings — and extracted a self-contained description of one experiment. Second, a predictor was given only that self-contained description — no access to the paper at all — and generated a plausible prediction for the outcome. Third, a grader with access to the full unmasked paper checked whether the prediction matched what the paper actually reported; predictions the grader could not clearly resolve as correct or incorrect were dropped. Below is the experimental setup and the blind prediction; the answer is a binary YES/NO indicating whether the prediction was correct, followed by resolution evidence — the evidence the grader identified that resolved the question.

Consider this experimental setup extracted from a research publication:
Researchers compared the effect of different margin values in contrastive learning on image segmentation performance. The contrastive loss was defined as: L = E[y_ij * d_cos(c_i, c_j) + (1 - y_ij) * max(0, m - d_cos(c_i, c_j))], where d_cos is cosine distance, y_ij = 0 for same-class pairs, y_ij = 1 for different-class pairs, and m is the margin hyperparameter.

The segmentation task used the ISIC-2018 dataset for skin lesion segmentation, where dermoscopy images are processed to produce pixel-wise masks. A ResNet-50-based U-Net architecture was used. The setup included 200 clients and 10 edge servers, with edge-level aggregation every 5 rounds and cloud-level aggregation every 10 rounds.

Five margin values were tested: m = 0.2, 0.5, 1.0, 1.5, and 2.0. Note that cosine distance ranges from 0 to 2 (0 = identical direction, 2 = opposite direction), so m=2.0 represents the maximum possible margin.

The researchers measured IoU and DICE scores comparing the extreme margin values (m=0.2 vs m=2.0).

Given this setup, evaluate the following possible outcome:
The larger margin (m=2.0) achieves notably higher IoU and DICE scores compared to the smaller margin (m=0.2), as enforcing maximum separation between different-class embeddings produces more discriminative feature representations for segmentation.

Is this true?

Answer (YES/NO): NO